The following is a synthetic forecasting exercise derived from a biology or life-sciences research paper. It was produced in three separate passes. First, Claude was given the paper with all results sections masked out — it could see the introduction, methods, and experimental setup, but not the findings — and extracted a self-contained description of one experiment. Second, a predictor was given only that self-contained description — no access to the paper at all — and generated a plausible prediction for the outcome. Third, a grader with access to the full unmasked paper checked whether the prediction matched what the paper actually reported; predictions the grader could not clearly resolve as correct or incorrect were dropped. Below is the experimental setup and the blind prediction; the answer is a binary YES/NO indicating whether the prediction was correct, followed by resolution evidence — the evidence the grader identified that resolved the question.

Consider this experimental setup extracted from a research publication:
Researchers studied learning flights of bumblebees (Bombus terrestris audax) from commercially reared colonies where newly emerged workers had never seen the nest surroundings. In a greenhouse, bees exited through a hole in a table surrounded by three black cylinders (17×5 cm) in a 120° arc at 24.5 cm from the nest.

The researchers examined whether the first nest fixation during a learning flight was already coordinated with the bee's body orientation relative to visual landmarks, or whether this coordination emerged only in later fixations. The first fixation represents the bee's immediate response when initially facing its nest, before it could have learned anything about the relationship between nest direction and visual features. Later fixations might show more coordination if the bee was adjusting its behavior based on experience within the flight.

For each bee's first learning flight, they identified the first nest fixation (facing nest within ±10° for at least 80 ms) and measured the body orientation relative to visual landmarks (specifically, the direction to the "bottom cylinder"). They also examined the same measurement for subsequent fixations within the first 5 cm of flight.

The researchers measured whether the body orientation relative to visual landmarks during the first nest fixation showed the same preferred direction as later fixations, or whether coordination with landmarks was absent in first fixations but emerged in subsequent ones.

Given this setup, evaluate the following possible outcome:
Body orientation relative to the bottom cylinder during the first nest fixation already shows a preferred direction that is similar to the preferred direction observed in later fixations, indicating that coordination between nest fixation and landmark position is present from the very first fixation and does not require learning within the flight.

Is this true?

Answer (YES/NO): YES